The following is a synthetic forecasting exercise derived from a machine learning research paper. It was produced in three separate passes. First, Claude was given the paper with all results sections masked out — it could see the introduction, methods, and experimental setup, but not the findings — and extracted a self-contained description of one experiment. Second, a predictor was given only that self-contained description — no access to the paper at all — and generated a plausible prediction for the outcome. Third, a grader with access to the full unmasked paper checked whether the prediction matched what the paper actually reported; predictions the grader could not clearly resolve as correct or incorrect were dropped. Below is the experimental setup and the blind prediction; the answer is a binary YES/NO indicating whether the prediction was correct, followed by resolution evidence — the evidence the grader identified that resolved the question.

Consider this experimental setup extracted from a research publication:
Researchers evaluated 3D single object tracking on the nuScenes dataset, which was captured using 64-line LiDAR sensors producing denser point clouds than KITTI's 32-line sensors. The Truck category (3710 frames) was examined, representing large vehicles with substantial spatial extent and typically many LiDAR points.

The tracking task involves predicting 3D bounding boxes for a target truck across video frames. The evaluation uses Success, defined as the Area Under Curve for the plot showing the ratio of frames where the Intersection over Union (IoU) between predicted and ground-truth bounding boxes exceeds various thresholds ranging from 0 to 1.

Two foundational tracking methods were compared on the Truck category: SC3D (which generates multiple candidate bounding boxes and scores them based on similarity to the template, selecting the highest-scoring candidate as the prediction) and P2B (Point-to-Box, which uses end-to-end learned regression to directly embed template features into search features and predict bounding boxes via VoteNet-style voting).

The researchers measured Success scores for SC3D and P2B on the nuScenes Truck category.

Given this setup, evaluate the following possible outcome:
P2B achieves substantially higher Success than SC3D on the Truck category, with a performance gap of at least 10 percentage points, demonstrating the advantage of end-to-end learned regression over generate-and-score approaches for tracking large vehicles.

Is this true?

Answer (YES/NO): NO